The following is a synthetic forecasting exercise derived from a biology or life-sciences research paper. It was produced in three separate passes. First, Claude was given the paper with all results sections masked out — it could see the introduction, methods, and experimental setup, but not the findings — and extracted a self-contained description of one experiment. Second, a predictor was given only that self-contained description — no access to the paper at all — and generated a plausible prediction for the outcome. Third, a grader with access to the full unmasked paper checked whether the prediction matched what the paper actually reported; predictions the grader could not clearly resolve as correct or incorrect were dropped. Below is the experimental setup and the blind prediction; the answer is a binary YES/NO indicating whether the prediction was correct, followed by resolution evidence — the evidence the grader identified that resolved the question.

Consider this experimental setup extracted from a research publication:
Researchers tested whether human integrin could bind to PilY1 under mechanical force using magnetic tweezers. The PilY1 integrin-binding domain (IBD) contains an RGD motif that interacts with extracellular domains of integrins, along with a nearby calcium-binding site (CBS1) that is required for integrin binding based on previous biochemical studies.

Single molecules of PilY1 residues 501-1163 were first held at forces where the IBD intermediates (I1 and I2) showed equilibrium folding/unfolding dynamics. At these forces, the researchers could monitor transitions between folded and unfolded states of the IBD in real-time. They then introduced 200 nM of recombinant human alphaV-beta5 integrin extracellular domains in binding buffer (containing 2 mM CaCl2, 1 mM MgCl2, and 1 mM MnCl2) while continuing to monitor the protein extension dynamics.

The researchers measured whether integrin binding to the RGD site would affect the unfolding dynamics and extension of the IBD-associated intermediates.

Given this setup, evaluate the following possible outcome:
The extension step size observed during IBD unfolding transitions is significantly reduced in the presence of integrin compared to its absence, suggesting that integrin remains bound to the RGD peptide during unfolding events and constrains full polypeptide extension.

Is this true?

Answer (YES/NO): YES